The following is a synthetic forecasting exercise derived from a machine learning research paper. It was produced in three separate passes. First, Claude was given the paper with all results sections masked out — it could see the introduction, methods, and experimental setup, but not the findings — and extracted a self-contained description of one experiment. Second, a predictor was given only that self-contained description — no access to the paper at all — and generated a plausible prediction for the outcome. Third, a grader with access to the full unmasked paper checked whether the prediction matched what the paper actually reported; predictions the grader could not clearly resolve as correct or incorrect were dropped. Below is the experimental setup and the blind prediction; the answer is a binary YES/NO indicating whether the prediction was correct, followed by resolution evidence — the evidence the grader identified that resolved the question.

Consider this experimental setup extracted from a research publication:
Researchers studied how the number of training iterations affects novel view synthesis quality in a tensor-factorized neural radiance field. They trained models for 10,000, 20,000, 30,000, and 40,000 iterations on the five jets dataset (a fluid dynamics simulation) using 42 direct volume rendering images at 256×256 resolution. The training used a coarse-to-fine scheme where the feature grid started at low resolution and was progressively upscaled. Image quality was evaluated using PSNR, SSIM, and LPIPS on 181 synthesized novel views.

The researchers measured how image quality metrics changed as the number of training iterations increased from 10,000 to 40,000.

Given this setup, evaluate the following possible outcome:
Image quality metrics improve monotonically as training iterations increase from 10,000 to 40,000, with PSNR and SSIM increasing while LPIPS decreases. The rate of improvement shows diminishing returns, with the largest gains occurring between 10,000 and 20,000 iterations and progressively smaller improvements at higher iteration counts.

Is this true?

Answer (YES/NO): YES